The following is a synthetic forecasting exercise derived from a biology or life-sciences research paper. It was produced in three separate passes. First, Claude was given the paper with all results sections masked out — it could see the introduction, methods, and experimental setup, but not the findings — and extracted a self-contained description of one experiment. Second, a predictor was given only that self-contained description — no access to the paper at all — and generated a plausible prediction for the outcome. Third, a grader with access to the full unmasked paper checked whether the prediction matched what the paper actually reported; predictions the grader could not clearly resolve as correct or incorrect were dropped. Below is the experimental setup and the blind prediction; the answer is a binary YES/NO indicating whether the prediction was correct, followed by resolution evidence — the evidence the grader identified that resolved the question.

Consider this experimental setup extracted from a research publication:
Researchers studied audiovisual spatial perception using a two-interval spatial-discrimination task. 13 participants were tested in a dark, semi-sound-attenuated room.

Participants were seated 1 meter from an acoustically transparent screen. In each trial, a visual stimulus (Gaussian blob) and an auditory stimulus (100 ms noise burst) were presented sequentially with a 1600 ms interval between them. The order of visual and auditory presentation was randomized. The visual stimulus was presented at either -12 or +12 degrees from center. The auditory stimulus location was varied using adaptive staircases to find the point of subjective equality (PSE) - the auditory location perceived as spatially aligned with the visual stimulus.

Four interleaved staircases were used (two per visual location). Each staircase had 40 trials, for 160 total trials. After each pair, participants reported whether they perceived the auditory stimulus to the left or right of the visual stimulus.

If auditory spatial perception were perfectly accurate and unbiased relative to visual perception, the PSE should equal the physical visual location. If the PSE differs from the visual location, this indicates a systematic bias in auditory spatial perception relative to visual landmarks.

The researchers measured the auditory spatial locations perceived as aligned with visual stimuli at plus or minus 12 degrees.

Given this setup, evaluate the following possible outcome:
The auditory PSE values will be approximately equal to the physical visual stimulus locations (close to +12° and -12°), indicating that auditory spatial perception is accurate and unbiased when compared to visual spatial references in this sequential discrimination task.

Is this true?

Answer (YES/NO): NO